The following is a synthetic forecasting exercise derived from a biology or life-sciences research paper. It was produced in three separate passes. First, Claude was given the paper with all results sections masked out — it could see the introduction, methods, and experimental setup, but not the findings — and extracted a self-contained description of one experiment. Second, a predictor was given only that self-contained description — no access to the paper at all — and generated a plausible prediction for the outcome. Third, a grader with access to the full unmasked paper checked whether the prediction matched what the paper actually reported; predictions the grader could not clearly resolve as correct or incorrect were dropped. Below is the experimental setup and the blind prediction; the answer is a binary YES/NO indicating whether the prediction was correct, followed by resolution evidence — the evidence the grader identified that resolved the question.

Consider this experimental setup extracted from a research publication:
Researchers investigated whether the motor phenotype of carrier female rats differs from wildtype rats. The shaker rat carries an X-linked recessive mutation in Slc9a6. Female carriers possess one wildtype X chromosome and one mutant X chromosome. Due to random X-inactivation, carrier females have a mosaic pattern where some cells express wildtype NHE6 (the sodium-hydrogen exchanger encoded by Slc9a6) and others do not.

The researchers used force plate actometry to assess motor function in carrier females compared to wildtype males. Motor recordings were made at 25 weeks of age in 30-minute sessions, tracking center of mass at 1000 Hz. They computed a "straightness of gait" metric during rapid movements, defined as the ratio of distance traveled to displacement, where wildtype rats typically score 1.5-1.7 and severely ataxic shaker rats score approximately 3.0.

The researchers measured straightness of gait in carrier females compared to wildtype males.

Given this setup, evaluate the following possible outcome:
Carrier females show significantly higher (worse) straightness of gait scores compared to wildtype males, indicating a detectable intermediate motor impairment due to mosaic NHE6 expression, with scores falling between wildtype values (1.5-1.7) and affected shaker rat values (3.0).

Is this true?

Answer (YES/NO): NO